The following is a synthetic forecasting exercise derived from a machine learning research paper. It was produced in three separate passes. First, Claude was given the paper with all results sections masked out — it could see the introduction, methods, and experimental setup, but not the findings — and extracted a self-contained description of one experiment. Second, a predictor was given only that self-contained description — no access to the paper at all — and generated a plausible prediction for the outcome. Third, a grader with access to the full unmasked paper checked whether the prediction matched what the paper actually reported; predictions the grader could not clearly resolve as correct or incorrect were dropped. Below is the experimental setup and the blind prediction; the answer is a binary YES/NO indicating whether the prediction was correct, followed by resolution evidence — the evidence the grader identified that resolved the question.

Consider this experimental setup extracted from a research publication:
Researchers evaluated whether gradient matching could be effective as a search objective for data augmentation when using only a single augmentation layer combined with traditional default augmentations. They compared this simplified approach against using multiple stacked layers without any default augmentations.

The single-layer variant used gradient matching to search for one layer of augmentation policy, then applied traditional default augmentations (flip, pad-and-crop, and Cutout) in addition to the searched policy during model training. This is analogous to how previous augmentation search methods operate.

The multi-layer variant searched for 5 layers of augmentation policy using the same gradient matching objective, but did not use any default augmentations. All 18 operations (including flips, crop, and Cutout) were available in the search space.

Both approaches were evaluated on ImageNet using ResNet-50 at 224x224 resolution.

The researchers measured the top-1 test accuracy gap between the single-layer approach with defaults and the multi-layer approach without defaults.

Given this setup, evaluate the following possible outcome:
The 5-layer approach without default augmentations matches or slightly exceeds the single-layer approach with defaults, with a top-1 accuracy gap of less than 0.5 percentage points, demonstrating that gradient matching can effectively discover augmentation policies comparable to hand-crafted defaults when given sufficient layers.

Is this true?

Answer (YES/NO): YES